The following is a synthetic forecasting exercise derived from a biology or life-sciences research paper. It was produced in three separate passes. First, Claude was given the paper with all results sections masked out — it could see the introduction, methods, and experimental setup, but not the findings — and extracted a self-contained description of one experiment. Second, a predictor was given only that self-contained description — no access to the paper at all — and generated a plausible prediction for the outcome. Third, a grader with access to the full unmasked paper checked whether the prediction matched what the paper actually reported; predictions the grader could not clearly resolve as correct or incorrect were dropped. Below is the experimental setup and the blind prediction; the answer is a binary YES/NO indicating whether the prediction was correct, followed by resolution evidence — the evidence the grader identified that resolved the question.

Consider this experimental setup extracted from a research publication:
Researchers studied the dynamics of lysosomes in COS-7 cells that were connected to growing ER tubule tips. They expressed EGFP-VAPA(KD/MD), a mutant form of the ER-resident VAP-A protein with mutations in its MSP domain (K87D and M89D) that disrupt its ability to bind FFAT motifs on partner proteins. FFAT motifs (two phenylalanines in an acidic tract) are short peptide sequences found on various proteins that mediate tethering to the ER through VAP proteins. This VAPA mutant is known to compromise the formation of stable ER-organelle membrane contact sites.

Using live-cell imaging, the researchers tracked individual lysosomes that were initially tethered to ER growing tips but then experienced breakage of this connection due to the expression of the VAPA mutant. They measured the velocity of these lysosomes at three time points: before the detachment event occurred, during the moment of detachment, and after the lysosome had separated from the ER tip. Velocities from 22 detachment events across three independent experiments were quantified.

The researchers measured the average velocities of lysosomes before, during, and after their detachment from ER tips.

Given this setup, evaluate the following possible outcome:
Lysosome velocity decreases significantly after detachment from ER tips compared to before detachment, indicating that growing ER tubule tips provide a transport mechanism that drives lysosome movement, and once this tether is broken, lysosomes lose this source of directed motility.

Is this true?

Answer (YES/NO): NO